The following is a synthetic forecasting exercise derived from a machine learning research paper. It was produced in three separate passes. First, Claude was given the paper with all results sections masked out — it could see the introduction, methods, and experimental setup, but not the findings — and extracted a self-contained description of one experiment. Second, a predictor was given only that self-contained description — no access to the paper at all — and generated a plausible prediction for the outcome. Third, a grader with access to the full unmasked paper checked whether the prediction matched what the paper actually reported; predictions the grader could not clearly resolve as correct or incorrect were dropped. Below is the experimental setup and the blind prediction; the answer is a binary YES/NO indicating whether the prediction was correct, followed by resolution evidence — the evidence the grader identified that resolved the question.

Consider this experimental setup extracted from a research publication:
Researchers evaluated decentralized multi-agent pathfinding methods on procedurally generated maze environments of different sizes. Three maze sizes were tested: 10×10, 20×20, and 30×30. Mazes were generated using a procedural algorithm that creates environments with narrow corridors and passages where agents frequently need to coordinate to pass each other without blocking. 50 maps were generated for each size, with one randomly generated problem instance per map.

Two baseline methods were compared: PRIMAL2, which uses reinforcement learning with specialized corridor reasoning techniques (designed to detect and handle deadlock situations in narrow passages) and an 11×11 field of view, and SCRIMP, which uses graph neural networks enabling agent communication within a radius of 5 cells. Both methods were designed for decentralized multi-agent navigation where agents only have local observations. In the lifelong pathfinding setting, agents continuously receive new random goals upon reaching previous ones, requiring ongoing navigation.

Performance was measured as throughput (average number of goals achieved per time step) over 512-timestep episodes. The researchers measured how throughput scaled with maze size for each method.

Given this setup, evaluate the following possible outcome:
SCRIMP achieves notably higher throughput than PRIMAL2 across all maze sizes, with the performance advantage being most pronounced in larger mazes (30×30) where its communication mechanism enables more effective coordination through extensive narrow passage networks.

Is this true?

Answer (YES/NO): NO